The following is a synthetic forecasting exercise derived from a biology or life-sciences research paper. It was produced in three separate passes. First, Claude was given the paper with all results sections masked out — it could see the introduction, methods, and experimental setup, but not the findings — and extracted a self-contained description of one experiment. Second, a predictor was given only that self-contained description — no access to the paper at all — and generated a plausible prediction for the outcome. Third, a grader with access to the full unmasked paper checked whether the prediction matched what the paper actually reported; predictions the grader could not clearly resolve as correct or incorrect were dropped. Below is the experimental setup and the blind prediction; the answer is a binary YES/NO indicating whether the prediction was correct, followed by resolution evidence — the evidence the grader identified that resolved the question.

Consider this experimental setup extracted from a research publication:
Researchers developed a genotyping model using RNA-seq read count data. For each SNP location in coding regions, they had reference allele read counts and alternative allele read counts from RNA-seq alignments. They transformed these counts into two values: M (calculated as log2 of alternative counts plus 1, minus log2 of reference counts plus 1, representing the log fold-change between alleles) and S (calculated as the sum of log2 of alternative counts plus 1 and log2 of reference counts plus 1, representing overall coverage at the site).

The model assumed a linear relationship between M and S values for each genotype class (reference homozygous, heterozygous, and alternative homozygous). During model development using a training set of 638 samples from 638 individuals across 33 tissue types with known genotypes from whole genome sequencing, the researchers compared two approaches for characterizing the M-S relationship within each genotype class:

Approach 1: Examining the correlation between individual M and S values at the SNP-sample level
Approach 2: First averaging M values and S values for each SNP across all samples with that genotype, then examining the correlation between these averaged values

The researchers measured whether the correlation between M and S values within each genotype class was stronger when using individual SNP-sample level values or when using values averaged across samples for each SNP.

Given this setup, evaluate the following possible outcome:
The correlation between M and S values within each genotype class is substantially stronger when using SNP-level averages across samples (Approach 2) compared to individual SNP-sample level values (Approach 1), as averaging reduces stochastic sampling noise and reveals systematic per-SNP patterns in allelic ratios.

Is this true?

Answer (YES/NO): YES